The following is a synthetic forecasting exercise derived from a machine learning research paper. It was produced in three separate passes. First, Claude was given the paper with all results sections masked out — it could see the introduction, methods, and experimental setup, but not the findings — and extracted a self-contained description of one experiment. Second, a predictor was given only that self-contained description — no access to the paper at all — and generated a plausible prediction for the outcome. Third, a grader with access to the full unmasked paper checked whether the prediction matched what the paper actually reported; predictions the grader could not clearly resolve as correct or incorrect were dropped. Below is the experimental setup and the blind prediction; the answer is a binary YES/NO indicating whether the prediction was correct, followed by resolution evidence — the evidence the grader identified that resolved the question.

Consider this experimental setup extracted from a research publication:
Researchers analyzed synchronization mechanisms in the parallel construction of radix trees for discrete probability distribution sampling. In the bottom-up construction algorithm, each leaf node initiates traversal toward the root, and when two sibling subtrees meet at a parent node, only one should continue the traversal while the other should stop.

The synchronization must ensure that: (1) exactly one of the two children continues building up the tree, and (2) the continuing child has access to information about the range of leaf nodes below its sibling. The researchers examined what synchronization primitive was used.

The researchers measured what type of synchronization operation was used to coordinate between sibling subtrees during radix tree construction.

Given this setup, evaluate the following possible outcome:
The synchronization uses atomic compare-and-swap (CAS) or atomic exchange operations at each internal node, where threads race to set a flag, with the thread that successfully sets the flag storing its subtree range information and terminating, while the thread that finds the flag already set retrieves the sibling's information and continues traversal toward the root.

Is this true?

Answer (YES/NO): YES